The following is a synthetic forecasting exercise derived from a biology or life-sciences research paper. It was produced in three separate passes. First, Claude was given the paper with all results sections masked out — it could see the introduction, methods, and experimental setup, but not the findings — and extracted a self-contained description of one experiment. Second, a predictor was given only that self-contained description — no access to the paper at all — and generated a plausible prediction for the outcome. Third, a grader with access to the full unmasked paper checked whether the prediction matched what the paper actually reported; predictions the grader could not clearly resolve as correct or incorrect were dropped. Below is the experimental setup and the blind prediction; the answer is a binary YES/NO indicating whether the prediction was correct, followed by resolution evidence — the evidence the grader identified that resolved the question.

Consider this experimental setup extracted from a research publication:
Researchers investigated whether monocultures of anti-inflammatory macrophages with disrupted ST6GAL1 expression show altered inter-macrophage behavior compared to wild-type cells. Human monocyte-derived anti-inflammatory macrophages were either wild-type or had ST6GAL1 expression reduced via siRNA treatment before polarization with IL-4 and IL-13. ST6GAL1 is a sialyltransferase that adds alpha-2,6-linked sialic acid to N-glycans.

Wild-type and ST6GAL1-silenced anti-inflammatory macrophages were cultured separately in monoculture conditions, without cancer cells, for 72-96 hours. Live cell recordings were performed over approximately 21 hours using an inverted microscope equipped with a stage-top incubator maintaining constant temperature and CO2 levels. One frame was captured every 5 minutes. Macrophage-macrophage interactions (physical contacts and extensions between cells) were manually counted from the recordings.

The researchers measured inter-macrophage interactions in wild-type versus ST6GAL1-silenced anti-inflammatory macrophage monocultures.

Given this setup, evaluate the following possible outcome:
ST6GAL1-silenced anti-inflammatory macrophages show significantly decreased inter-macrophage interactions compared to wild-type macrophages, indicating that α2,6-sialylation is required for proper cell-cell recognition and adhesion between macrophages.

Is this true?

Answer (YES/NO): YES